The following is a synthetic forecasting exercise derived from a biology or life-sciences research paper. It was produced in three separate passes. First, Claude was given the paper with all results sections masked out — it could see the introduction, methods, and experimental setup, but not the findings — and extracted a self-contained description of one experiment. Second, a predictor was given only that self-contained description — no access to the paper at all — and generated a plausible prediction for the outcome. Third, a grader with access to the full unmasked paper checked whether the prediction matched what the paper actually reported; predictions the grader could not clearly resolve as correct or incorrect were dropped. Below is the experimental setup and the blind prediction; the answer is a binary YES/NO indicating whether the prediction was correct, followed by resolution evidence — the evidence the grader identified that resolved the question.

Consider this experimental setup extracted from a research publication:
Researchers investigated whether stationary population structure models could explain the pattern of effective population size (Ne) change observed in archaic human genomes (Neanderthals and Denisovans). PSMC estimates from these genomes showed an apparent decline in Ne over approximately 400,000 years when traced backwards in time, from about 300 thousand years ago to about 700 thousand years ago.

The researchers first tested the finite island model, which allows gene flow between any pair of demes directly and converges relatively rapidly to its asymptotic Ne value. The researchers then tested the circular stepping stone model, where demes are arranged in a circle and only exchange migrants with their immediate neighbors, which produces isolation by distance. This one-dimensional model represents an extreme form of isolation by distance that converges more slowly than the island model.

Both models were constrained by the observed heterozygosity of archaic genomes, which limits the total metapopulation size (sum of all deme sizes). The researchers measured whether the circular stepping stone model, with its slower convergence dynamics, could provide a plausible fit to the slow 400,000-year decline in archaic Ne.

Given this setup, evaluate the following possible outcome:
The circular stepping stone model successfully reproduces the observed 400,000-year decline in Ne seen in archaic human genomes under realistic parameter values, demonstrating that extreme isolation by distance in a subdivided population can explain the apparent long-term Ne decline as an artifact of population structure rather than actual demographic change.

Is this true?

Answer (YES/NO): NO